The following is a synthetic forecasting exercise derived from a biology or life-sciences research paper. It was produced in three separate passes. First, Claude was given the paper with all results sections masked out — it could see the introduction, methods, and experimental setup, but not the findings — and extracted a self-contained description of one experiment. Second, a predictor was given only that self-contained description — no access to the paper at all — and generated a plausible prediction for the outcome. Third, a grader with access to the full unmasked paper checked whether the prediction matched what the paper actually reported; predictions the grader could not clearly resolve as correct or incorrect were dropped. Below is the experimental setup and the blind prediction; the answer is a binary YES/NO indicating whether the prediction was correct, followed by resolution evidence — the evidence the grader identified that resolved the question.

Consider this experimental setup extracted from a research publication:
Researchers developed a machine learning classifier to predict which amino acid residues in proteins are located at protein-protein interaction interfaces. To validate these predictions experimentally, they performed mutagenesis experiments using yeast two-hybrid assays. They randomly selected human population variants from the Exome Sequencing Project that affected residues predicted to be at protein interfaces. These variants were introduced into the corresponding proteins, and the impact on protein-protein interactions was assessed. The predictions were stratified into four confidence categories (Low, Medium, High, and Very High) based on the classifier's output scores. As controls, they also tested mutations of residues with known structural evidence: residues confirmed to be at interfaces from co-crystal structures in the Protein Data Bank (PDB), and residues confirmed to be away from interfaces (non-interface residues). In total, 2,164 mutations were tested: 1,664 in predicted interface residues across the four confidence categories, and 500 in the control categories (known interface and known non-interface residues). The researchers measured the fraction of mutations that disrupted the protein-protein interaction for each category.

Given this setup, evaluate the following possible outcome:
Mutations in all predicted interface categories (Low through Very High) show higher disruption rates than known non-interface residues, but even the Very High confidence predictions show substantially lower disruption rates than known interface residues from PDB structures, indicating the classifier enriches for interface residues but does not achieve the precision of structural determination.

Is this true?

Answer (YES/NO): NO